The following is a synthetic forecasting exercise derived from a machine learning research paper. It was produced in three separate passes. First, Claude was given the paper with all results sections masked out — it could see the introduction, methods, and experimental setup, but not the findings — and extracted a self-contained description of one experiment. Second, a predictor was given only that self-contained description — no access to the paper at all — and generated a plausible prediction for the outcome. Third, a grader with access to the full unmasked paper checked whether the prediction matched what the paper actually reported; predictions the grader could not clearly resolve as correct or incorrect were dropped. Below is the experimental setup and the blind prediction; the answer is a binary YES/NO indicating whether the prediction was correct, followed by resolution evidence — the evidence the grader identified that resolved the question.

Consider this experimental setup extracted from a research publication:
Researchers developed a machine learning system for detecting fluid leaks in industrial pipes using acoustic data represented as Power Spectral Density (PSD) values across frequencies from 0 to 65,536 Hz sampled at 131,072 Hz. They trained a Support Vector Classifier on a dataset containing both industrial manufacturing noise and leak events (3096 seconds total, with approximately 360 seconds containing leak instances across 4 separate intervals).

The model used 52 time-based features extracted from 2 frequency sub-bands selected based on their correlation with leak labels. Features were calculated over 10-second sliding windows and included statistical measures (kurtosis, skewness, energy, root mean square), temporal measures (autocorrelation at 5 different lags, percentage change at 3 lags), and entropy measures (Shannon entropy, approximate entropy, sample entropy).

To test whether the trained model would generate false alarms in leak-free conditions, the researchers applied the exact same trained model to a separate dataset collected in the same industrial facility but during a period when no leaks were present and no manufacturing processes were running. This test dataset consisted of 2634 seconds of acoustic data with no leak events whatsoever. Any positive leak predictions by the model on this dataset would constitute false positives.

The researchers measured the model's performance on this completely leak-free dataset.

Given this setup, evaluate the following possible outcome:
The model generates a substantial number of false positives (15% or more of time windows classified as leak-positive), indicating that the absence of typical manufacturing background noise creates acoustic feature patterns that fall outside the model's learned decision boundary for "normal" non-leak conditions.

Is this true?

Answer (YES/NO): NO